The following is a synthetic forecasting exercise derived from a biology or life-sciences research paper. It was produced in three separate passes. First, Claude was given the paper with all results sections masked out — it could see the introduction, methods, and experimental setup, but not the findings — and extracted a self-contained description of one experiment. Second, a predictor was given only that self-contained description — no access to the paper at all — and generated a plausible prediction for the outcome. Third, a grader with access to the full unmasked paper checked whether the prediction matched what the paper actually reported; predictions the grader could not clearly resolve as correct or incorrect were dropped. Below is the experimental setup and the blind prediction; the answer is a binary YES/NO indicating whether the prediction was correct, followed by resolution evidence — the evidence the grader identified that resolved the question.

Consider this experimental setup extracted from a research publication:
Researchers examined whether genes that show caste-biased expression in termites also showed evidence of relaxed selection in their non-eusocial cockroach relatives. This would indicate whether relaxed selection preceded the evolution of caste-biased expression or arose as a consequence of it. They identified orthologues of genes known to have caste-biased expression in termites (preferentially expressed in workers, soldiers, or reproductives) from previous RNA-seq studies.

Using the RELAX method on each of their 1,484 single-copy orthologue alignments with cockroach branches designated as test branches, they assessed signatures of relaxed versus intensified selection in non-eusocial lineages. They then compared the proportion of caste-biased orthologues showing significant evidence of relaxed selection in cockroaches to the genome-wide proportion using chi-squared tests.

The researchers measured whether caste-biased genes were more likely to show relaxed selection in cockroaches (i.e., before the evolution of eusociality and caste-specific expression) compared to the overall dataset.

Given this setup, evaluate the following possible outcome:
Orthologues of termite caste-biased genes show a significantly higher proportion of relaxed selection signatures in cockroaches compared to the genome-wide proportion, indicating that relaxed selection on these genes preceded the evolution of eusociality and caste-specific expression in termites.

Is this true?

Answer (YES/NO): NO